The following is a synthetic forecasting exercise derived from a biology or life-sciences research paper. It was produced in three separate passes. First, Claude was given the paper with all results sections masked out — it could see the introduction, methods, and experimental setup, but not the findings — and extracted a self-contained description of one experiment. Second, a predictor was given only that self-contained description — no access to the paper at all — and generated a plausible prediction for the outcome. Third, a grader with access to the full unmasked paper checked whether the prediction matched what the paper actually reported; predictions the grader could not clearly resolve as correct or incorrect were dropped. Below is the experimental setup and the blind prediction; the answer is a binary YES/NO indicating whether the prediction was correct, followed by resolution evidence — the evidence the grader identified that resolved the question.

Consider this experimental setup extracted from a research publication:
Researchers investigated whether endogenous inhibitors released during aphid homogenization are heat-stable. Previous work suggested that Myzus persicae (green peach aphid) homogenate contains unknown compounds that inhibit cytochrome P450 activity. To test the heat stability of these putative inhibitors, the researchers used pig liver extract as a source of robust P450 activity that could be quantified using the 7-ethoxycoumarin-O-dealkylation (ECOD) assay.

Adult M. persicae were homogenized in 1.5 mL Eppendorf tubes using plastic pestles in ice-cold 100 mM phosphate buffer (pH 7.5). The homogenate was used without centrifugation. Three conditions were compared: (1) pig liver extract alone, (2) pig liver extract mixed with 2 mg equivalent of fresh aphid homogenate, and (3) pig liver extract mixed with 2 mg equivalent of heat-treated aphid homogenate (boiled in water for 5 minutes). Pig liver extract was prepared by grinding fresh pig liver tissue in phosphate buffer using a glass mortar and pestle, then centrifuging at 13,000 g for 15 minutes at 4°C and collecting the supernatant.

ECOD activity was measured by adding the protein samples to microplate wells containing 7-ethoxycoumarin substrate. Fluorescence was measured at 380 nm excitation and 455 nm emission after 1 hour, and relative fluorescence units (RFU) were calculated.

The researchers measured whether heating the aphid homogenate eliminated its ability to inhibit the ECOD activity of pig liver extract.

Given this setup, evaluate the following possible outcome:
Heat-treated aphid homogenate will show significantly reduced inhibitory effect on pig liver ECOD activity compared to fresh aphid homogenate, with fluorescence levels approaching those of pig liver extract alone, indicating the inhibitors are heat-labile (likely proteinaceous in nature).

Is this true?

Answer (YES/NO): NO